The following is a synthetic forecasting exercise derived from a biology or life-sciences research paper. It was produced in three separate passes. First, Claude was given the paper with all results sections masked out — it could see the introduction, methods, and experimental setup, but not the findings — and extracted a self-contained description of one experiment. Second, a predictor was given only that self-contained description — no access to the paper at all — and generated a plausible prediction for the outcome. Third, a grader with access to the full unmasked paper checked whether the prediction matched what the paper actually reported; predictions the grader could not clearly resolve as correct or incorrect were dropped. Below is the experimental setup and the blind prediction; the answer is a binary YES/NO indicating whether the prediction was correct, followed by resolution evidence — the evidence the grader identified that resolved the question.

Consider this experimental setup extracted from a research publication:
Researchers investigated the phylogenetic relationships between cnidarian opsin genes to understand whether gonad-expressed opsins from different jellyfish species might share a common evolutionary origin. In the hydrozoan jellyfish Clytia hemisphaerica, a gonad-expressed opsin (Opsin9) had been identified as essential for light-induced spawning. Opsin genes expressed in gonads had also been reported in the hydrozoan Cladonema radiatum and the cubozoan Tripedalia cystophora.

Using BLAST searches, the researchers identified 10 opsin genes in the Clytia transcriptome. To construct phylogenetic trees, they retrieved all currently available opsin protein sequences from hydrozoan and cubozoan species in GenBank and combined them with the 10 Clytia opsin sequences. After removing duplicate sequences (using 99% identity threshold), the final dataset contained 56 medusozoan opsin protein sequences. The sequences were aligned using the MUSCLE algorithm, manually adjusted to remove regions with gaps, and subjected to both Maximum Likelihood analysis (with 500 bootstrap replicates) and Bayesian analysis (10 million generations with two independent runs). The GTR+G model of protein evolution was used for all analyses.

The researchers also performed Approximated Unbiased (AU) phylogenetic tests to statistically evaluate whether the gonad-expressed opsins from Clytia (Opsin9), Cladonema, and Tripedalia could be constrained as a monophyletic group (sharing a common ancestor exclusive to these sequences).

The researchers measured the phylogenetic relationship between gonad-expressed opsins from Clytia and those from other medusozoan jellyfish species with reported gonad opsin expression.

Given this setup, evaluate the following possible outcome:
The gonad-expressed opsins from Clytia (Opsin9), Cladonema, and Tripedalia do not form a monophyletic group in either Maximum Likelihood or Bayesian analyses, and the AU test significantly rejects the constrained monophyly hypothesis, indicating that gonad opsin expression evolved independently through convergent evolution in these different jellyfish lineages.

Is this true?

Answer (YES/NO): YES